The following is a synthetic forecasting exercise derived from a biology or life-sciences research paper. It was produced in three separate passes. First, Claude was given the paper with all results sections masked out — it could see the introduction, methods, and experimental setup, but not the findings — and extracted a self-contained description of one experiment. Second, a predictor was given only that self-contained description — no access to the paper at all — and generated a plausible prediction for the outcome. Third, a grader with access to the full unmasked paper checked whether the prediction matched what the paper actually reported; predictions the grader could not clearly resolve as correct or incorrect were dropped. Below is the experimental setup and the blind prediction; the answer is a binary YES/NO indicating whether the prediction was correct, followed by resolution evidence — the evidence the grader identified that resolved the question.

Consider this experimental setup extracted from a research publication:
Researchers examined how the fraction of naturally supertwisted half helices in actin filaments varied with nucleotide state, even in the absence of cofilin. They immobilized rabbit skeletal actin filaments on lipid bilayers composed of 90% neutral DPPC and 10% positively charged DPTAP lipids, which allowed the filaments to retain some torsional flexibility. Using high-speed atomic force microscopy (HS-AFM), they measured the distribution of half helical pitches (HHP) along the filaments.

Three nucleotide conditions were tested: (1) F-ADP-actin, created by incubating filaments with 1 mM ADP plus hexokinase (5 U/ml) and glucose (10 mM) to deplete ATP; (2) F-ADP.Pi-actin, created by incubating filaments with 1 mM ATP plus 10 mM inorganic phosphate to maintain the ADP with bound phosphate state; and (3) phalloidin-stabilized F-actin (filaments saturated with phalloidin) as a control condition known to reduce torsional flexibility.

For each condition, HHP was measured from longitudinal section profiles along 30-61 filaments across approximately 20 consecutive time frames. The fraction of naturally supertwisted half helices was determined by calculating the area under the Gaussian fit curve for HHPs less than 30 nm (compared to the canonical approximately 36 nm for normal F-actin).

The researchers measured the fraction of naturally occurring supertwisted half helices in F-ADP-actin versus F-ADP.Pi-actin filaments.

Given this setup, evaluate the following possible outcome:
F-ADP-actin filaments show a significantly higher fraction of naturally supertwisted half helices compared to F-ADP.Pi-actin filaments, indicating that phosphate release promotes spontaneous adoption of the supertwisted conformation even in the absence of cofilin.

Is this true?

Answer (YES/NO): YES